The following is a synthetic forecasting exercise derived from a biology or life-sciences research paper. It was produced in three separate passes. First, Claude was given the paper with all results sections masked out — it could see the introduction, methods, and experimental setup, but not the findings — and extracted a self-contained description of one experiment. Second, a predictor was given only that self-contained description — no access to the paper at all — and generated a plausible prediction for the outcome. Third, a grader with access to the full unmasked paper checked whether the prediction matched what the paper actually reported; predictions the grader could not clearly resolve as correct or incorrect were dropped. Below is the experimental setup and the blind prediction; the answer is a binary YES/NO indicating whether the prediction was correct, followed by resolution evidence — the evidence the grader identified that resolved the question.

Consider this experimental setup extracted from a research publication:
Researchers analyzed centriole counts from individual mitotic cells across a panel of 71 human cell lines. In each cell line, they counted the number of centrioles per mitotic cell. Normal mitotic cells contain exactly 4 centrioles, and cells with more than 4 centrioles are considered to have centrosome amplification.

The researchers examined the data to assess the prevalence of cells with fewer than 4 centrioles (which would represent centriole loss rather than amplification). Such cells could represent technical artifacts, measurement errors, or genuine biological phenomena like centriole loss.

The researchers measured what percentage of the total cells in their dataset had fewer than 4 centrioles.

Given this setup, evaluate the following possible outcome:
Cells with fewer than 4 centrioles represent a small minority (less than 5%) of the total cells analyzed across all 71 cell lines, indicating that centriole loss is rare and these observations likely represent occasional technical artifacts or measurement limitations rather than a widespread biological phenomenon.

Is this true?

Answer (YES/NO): YES